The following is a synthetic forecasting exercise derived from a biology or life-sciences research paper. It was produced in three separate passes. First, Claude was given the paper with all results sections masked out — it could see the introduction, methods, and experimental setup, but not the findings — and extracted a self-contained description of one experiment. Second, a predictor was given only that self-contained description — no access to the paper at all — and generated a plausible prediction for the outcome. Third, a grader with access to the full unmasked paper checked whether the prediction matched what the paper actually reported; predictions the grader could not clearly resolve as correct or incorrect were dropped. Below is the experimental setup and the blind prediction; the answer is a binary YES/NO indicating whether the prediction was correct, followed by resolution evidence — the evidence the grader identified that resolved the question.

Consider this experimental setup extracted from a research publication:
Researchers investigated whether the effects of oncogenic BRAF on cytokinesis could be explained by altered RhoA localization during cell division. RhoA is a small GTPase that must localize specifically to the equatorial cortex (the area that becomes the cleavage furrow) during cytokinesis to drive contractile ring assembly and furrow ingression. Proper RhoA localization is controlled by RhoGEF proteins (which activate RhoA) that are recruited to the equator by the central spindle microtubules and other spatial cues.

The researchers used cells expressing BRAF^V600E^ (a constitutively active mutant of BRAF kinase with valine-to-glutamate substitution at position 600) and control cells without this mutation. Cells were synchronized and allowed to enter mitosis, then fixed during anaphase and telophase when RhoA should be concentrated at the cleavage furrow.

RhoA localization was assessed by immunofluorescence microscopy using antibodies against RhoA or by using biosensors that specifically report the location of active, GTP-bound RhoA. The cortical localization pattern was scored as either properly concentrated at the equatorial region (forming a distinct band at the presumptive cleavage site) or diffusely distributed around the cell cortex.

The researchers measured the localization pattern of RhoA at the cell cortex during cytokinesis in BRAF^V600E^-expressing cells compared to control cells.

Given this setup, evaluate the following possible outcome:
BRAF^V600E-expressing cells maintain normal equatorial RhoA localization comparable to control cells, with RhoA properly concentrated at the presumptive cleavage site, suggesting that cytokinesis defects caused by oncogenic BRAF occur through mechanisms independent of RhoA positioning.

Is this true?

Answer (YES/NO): NO